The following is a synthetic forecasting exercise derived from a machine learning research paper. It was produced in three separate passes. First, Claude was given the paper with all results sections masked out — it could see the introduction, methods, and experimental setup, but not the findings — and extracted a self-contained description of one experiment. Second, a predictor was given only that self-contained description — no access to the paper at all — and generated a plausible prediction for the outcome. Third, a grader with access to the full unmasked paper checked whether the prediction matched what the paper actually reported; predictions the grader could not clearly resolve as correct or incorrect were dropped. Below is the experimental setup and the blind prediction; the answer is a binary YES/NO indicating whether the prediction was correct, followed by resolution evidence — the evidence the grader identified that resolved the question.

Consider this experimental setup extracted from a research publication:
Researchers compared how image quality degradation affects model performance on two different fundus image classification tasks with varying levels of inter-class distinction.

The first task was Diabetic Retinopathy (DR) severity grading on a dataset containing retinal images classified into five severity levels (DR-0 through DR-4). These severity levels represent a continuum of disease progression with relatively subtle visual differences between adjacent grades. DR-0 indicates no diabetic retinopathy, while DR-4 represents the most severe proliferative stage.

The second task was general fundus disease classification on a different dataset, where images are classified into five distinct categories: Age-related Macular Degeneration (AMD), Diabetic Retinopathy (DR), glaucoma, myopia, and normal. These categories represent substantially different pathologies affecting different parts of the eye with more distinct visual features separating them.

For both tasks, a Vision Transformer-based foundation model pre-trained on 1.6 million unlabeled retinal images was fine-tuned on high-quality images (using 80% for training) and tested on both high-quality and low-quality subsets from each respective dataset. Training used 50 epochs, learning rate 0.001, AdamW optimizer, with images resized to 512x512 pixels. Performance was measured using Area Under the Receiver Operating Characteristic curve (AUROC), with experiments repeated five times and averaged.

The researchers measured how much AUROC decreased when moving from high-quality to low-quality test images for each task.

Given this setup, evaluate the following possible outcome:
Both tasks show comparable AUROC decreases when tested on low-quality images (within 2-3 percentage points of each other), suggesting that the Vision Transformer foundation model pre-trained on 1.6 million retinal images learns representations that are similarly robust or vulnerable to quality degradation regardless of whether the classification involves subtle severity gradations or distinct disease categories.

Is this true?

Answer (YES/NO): NO